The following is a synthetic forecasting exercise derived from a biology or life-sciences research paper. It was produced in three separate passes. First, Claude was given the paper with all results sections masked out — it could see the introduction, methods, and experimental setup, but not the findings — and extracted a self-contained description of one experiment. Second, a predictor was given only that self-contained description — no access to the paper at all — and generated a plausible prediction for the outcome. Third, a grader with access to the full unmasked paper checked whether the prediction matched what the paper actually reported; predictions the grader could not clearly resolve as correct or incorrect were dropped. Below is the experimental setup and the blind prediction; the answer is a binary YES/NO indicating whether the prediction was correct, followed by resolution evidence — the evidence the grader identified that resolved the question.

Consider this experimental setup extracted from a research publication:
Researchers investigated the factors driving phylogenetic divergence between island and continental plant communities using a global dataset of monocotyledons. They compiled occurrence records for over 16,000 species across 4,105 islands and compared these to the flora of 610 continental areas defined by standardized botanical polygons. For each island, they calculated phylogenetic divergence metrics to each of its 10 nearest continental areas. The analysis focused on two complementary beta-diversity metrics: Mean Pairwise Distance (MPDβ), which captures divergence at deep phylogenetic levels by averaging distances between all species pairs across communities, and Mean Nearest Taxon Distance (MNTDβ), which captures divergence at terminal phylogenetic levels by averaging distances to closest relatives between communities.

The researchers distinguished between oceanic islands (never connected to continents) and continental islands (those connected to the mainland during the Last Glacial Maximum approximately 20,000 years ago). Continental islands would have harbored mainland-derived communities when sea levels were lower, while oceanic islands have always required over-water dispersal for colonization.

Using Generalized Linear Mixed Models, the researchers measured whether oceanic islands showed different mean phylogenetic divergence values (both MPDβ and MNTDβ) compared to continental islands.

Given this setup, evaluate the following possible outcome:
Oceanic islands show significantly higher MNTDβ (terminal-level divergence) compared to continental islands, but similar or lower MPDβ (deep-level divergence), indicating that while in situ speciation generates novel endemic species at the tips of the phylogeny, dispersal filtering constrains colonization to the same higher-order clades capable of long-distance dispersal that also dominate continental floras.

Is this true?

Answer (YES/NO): YES